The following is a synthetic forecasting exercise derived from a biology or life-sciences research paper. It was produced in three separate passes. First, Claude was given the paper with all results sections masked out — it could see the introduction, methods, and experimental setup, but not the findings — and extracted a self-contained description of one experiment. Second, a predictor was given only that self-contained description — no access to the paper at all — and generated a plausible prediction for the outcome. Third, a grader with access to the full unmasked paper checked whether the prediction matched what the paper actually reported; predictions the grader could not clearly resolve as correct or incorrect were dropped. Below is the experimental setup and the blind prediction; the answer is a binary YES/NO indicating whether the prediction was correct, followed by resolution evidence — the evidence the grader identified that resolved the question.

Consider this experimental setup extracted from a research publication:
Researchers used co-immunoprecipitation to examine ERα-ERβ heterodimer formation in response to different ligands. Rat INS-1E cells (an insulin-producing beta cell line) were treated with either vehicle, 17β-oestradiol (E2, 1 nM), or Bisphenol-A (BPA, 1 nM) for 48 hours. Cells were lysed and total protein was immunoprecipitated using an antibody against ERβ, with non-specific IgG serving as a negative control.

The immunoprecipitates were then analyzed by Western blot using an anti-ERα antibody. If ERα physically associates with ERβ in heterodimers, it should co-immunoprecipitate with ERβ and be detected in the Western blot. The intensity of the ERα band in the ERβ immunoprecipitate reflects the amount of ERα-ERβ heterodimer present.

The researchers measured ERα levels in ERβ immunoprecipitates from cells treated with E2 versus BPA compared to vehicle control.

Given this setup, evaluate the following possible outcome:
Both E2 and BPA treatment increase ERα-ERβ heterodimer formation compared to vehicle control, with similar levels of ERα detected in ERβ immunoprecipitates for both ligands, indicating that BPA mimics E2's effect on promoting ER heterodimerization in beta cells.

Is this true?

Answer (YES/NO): NO